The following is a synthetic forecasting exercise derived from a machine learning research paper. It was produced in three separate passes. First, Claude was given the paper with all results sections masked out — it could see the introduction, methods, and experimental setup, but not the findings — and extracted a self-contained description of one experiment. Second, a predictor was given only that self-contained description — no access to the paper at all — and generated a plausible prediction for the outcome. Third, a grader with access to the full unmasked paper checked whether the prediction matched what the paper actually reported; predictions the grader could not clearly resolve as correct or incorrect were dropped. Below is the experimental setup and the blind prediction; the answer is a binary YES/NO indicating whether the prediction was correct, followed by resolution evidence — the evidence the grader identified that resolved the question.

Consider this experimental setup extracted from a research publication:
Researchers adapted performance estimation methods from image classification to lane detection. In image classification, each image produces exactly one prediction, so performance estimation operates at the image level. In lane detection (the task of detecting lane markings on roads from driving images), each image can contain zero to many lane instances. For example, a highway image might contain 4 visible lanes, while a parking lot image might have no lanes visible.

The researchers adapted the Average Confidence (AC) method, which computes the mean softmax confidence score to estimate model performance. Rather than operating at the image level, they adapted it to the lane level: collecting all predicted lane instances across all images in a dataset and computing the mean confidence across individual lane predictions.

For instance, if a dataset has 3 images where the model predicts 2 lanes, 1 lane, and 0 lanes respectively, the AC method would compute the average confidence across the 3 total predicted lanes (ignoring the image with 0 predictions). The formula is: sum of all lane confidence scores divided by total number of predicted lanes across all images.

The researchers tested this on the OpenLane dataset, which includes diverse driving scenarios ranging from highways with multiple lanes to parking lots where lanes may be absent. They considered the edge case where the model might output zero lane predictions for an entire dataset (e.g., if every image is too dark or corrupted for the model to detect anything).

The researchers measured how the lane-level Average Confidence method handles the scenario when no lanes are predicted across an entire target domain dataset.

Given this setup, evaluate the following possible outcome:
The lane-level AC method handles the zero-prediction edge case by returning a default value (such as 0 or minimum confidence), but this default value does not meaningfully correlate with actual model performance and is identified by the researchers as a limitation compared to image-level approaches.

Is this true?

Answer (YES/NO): NO